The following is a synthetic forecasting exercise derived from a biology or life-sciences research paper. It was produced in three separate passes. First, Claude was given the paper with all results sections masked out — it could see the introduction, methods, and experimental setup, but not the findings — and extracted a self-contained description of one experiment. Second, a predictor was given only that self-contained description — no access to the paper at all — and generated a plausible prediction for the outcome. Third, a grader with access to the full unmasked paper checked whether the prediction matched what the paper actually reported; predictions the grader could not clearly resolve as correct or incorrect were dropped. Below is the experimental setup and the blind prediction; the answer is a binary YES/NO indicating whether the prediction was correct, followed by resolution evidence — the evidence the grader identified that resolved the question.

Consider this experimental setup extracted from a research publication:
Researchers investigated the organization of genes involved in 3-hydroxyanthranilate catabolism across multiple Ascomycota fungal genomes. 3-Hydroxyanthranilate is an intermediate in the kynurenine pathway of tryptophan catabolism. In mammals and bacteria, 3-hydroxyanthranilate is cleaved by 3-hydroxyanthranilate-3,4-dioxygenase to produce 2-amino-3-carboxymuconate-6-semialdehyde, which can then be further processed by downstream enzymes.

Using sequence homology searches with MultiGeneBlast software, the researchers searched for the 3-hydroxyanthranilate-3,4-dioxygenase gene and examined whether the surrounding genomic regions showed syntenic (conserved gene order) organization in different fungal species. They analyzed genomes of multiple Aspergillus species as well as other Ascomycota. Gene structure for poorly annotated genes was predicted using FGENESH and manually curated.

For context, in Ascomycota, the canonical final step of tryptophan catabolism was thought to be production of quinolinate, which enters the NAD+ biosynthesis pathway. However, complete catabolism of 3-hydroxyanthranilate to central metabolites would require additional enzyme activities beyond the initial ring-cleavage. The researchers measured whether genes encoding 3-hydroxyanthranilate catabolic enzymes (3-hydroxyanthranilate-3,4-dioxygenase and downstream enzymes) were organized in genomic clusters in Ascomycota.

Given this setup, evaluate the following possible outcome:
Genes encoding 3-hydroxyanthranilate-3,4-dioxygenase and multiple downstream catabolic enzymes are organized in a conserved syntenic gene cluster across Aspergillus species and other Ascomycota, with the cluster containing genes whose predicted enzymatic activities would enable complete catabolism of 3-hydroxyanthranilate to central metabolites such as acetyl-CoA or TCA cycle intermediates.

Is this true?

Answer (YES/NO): NO